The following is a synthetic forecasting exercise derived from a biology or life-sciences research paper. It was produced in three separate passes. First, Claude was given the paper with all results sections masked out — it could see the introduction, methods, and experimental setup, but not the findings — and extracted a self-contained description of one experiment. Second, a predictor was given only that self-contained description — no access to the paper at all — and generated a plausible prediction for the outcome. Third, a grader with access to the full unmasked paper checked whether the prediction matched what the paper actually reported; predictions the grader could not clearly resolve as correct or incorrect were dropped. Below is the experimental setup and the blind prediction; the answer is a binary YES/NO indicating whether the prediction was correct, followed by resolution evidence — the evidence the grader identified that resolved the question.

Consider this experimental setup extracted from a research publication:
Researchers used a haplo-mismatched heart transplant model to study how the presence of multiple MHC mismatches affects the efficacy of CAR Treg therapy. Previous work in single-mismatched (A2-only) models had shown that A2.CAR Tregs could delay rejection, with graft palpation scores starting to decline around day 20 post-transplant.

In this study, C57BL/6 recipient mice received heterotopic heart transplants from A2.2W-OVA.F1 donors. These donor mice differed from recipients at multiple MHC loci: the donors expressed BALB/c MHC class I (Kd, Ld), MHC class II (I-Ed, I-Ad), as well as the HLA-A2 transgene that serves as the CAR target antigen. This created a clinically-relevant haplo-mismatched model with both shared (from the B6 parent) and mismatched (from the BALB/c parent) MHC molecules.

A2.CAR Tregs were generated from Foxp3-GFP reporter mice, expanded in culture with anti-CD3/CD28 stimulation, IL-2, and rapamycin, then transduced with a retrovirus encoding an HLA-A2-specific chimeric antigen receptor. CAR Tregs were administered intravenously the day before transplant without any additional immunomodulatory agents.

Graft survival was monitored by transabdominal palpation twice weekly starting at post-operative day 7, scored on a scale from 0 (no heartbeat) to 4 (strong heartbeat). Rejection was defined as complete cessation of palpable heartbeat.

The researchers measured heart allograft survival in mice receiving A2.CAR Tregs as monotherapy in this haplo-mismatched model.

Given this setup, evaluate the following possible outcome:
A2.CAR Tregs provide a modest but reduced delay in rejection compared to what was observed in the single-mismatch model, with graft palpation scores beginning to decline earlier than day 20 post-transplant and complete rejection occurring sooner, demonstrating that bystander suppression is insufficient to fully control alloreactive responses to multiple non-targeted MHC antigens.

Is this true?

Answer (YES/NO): NO